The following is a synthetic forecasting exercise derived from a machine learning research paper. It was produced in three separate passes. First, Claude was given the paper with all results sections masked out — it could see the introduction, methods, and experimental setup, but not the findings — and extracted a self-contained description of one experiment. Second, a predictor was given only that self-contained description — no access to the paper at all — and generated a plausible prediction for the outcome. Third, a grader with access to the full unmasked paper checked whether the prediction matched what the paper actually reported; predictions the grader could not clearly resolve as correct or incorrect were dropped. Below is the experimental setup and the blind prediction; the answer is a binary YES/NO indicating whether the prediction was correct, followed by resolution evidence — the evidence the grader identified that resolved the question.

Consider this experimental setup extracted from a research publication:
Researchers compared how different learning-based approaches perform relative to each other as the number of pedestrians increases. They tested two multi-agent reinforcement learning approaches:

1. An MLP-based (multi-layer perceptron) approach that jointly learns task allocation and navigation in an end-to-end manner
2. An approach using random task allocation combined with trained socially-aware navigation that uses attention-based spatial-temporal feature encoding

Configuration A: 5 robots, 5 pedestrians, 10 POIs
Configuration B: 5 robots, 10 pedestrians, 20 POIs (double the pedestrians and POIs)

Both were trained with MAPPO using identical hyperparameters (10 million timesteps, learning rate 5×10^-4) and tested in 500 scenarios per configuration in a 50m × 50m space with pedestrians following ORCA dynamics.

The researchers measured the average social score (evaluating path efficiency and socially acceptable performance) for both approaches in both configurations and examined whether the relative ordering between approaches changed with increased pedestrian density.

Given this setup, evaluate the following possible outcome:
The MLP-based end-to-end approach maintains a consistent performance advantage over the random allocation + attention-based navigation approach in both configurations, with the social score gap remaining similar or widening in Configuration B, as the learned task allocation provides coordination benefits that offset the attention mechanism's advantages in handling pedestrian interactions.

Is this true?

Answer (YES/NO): NO